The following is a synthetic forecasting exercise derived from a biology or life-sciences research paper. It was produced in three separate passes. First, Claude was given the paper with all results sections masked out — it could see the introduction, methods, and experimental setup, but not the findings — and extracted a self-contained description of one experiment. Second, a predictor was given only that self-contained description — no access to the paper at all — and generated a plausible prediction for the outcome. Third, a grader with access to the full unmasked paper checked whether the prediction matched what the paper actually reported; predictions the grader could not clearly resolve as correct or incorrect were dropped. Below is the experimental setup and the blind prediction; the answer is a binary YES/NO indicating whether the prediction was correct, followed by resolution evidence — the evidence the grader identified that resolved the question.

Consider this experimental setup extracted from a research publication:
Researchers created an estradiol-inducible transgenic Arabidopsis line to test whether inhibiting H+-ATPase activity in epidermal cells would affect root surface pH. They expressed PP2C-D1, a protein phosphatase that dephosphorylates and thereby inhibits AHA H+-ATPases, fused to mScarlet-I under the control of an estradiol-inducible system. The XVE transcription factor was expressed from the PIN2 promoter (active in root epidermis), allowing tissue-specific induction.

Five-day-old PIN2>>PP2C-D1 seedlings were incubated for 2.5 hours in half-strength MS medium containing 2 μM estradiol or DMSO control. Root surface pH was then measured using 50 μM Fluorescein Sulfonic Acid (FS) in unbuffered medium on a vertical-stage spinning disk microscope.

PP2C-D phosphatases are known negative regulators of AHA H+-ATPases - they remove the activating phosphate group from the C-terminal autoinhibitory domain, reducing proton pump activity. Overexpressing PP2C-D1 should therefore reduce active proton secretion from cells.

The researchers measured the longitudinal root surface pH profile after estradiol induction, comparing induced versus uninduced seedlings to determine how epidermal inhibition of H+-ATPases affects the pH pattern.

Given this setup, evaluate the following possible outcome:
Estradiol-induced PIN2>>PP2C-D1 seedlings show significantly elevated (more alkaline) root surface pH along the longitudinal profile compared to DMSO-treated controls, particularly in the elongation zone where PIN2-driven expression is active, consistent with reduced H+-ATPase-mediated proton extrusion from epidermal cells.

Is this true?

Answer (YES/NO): NO